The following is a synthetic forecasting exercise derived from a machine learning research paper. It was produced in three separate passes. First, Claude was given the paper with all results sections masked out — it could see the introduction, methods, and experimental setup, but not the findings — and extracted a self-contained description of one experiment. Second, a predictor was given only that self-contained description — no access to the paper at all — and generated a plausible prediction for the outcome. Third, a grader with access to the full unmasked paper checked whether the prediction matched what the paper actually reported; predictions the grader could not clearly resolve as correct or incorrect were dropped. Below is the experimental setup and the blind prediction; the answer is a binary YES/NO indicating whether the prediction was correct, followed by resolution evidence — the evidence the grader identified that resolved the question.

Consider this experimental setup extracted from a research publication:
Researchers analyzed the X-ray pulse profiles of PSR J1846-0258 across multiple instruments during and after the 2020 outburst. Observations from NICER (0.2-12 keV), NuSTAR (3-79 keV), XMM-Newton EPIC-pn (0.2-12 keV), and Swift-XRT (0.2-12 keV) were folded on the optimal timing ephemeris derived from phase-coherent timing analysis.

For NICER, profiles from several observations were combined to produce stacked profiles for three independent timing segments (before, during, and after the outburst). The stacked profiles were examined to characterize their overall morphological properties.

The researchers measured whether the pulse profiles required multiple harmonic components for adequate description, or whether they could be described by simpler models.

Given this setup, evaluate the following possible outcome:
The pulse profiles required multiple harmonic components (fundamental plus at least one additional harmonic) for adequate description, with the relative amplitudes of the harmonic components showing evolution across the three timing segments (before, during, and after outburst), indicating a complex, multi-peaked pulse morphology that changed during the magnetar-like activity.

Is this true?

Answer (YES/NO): NO